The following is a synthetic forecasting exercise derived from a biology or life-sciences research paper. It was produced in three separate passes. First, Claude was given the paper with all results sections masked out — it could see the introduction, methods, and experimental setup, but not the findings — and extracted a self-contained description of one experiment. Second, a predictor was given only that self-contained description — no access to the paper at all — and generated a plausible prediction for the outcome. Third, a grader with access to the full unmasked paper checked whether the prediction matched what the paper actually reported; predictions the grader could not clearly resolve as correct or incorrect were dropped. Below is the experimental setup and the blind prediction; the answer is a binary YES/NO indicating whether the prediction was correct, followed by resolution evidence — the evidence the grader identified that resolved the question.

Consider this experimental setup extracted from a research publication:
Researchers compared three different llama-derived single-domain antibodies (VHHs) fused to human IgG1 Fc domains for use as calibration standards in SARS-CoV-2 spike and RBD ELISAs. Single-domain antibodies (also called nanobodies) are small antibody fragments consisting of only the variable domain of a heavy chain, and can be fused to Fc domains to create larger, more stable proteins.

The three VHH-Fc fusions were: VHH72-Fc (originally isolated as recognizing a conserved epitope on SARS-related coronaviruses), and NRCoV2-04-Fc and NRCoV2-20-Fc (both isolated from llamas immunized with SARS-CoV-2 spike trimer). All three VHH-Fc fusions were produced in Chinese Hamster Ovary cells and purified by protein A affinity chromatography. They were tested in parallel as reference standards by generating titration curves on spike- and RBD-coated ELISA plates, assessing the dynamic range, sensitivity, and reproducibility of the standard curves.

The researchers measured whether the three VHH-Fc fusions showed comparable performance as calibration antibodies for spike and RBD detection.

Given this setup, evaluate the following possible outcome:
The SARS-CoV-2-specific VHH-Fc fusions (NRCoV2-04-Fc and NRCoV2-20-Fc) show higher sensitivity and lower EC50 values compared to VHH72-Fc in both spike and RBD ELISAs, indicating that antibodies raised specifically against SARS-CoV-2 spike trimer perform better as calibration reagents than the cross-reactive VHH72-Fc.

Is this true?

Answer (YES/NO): NO